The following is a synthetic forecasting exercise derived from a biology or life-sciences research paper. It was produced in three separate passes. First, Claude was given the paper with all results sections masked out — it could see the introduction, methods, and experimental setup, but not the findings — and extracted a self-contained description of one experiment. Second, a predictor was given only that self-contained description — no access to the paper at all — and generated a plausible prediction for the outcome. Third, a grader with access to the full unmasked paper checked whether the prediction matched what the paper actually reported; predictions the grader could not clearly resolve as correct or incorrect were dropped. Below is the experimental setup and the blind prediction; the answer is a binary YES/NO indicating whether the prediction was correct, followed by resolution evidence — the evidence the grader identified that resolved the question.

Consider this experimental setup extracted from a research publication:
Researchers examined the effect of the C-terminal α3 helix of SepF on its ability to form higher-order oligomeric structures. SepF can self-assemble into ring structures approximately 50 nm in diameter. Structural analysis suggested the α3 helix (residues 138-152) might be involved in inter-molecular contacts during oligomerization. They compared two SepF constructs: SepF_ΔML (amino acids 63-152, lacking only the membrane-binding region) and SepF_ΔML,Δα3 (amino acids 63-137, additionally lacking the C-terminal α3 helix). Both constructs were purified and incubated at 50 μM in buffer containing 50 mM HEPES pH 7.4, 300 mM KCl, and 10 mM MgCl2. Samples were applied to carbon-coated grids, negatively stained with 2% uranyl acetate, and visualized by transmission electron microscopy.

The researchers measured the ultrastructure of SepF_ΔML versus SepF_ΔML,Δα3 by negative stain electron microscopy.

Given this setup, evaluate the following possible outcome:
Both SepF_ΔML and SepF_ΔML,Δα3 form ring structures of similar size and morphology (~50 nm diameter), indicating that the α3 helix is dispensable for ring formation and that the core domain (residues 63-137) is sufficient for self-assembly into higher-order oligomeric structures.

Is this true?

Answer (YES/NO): NO